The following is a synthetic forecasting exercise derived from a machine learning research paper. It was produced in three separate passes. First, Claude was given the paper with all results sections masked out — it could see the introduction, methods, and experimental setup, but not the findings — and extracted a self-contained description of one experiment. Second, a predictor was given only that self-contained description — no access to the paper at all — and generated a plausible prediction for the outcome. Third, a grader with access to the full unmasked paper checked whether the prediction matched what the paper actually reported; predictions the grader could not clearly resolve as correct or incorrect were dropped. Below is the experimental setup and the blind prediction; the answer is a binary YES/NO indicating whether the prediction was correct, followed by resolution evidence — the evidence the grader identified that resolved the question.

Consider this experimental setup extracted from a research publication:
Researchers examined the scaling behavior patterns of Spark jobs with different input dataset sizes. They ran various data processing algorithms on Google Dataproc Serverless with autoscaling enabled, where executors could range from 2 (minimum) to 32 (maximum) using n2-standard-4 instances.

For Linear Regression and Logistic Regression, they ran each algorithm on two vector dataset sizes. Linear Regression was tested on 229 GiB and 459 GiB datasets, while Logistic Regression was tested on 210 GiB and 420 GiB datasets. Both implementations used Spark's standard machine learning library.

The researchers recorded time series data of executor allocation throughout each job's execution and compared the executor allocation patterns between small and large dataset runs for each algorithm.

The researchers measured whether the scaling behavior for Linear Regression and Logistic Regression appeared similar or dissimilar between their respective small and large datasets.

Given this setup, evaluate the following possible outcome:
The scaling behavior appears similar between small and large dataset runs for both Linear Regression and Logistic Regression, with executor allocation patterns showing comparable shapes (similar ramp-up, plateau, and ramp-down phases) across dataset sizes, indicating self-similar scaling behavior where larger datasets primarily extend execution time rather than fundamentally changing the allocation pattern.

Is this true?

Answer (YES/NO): YES